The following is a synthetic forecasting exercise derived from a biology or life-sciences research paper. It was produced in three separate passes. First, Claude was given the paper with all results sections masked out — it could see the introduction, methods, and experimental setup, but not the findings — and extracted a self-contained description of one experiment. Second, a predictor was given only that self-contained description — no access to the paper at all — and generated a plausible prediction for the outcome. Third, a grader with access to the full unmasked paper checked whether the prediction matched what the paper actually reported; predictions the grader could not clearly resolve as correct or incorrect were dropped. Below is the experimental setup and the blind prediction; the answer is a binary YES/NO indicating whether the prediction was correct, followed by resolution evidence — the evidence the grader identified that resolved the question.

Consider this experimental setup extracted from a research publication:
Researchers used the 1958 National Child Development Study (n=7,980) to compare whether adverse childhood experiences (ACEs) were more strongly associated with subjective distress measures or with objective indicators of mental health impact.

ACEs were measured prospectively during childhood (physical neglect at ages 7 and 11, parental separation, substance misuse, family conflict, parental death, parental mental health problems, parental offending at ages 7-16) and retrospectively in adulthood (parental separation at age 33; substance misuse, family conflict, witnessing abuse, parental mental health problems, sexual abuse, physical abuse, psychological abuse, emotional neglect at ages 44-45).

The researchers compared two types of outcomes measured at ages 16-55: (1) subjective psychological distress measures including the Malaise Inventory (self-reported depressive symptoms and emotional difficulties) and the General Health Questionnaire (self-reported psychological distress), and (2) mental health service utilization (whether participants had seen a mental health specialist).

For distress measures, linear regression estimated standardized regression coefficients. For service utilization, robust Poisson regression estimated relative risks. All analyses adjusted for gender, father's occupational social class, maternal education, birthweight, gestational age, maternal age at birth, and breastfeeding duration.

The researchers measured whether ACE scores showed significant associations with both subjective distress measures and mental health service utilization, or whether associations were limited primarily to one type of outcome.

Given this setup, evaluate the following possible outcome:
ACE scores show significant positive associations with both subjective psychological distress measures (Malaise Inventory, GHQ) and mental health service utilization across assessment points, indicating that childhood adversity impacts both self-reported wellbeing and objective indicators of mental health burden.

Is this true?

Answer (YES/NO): YES